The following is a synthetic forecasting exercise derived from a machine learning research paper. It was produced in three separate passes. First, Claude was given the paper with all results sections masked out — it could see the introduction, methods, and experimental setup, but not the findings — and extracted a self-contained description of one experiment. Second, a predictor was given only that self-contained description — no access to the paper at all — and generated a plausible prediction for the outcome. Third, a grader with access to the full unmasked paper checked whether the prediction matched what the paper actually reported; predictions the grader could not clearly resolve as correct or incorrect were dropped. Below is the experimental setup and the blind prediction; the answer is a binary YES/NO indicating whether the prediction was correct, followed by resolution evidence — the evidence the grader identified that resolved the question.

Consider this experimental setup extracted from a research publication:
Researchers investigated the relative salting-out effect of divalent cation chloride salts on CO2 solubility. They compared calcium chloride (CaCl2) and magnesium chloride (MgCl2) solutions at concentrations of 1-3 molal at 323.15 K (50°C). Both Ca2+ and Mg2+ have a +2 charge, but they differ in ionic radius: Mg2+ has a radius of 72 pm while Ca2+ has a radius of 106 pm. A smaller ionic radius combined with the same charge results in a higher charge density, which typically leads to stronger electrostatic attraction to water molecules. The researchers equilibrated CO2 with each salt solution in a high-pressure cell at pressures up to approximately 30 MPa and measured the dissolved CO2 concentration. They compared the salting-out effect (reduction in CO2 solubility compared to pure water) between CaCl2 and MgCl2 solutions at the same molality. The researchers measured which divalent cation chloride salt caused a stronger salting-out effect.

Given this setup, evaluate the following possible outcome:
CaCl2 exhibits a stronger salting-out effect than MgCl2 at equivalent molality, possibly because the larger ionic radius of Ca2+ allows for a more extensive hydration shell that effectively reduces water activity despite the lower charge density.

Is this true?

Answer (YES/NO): NO